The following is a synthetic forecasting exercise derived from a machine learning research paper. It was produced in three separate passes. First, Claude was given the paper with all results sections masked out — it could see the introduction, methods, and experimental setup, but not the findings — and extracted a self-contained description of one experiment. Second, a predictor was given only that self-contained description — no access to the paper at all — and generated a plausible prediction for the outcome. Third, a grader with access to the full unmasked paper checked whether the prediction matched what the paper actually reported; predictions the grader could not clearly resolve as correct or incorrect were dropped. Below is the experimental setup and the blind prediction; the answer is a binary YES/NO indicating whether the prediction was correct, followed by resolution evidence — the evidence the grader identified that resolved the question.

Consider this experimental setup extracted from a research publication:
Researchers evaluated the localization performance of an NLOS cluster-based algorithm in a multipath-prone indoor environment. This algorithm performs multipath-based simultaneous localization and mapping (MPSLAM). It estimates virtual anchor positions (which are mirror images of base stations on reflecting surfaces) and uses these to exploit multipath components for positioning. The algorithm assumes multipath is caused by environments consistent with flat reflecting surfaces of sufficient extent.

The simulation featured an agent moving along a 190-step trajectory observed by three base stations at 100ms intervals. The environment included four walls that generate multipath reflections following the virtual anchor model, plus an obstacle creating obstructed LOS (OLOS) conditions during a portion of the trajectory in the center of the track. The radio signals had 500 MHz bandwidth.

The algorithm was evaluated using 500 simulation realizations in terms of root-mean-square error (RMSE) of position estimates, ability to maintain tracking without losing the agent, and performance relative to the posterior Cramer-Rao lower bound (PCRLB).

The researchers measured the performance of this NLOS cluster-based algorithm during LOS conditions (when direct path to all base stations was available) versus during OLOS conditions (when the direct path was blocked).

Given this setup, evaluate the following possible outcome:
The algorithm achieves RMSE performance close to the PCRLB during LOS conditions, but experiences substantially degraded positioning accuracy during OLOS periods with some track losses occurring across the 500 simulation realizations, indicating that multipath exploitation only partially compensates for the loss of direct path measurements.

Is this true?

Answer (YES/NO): NO